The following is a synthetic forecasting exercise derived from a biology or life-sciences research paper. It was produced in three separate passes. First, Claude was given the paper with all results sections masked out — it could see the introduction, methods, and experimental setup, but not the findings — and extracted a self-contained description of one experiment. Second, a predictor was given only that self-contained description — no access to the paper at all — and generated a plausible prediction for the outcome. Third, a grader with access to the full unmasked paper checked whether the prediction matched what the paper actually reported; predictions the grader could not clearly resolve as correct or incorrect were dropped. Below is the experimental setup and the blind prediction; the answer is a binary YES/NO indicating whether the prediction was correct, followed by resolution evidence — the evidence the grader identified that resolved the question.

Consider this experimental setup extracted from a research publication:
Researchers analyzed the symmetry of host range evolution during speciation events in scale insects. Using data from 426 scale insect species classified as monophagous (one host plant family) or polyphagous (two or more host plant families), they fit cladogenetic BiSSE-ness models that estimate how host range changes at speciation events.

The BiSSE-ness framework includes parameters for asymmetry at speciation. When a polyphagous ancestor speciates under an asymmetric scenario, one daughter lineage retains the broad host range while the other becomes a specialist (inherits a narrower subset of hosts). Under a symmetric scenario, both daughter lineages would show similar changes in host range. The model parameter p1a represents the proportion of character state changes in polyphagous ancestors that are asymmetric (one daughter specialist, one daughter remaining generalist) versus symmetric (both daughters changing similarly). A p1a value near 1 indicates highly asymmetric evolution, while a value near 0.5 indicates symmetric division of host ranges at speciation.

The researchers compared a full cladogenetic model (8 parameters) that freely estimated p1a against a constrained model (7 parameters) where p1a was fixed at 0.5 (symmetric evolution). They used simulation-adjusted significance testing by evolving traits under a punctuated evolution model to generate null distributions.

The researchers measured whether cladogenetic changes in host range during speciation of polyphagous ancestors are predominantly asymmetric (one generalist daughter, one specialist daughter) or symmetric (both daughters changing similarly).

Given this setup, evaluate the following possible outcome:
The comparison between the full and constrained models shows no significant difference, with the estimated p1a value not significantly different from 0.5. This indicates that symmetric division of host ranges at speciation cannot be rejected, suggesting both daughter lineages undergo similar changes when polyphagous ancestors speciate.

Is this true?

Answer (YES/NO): NO